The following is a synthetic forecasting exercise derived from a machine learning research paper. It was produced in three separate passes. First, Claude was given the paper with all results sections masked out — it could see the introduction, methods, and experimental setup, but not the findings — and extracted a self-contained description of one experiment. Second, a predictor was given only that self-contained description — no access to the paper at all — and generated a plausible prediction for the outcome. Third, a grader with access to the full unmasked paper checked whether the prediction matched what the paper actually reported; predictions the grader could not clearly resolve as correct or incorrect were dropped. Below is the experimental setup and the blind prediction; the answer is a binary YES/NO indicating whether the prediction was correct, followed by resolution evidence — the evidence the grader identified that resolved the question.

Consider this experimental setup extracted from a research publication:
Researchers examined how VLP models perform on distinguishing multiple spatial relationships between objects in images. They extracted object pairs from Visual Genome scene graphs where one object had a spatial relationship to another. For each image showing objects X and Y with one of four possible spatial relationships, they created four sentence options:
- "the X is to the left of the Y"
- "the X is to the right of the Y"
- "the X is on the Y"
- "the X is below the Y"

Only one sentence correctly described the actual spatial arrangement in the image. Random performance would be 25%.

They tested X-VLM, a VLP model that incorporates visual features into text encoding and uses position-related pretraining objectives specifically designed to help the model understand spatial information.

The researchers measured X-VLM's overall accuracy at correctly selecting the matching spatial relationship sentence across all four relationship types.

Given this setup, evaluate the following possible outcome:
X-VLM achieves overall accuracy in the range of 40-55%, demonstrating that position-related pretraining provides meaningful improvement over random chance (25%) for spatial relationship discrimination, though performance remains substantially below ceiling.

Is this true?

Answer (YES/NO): NO